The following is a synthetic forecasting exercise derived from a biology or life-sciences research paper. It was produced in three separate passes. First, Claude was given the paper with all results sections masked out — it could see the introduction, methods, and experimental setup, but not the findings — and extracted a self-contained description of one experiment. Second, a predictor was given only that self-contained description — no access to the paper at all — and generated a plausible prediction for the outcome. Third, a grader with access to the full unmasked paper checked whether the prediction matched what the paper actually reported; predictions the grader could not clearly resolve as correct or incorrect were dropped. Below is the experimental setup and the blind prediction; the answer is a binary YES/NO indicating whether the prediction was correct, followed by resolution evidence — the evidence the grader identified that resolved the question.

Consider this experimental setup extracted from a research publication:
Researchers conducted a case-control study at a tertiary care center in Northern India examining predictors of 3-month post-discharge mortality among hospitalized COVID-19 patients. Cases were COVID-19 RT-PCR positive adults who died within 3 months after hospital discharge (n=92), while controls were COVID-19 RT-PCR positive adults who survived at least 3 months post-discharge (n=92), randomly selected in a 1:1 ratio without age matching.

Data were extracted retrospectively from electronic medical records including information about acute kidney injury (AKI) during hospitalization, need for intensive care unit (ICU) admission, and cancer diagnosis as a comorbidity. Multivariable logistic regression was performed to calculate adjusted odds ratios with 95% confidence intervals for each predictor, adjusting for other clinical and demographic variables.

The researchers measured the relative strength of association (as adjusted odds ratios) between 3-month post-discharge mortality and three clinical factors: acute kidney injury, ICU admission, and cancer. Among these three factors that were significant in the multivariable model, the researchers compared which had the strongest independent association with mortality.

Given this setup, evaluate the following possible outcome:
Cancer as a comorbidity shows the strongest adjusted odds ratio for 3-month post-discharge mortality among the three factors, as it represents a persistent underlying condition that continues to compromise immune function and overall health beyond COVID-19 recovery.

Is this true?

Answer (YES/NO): NO